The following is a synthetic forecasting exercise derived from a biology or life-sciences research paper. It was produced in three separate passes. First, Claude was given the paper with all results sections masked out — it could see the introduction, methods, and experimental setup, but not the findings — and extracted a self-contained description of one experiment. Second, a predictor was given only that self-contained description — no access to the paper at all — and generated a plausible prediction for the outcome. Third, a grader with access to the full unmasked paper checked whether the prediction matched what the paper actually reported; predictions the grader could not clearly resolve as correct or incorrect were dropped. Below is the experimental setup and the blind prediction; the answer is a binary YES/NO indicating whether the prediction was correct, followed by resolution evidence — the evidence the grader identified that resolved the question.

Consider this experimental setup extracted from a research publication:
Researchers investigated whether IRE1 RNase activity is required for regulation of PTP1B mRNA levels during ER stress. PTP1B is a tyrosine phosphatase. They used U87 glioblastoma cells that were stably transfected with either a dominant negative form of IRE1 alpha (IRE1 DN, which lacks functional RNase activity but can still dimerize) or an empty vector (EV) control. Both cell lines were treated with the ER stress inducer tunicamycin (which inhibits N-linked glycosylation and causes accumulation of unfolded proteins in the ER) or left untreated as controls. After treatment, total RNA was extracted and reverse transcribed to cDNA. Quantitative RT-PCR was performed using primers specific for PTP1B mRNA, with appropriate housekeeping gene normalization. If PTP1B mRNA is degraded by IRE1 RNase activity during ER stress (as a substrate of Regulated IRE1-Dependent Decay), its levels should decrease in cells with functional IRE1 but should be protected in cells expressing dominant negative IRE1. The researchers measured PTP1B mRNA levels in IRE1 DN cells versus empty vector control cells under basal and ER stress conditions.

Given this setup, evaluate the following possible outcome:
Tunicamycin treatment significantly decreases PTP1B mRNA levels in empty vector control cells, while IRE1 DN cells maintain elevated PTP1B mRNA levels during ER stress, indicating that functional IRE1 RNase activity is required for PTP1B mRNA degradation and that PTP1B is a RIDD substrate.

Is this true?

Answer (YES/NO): YES